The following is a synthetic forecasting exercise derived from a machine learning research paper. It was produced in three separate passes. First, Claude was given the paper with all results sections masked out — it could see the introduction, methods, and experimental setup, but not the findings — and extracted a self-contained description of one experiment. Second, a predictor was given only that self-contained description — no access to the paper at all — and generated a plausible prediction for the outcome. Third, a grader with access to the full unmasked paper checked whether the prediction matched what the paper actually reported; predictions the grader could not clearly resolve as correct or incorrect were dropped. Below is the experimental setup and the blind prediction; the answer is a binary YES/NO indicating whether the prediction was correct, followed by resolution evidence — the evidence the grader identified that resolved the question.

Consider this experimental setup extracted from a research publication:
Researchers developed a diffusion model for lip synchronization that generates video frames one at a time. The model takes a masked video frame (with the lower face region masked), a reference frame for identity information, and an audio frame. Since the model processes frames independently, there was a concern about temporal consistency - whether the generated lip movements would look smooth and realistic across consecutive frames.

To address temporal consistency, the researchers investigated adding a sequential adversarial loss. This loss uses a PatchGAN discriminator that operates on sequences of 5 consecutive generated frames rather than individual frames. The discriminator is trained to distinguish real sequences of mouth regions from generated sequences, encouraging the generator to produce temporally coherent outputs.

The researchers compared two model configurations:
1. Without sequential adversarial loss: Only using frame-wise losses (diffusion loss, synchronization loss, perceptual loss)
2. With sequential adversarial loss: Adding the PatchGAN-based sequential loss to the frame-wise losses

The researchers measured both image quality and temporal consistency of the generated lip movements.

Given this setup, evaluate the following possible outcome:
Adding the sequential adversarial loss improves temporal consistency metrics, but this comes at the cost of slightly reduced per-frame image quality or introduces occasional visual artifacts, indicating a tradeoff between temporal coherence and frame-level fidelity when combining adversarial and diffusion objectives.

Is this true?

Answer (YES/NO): NO